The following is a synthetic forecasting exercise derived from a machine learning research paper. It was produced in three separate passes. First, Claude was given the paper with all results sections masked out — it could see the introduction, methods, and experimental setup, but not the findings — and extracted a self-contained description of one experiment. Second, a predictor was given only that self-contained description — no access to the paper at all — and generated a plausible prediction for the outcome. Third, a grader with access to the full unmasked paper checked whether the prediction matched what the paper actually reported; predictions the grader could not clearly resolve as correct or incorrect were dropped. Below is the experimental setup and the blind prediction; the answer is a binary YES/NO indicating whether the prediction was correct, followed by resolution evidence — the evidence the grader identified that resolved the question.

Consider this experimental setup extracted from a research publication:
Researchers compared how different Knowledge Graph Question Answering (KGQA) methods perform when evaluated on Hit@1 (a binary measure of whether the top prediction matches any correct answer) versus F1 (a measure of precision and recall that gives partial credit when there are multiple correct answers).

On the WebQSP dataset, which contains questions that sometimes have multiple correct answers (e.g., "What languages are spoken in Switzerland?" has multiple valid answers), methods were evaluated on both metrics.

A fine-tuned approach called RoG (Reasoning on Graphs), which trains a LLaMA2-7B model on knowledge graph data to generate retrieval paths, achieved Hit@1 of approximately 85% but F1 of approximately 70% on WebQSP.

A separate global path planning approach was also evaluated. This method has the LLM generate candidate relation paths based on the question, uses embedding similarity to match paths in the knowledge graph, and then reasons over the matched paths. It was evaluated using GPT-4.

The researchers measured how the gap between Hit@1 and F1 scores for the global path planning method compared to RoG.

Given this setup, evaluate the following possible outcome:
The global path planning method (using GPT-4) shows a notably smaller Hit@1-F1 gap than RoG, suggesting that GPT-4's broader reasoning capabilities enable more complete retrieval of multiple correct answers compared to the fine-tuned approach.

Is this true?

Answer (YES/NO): NO